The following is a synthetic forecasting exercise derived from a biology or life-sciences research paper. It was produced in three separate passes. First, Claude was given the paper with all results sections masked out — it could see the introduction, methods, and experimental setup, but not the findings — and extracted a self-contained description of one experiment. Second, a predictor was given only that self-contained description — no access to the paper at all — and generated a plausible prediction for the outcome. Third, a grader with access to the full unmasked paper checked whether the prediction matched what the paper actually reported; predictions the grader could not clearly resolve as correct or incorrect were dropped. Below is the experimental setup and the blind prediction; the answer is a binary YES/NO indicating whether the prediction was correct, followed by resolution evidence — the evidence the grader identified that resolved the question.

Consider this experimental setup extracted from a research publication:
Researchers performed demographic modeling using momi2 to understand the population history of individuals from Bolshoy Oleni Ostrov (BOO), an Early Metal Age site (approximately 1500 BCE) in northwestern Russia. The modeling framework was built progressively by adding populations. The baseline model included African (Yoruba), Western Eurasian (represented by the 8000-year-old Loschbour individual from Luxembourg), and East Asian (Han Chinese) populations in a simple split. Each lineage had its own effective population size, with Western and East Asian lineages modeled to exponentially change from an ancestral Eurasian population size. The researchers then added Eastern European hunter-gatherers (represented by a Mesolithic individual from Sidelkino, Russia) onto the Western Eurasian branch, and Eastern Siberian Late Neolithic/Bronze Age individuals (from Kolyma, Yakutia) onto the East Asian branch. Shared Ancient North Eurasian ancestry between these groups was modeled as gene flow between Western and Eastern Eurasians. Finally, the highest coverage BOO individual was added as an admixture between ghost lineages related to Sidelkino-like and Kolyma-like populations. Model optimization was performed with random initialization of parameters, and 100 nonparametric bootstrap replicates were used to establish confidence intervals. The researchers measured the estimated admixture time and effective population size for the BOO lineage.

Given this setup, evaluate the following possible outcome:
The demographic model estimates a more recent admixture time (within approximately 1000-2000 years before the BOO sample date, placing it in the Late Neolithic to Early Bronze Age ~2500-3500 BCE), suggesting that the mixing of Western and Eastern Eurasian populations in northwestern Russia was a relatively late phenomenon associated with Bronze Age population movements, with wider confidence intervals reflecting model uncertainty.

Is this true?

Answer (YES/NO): NO